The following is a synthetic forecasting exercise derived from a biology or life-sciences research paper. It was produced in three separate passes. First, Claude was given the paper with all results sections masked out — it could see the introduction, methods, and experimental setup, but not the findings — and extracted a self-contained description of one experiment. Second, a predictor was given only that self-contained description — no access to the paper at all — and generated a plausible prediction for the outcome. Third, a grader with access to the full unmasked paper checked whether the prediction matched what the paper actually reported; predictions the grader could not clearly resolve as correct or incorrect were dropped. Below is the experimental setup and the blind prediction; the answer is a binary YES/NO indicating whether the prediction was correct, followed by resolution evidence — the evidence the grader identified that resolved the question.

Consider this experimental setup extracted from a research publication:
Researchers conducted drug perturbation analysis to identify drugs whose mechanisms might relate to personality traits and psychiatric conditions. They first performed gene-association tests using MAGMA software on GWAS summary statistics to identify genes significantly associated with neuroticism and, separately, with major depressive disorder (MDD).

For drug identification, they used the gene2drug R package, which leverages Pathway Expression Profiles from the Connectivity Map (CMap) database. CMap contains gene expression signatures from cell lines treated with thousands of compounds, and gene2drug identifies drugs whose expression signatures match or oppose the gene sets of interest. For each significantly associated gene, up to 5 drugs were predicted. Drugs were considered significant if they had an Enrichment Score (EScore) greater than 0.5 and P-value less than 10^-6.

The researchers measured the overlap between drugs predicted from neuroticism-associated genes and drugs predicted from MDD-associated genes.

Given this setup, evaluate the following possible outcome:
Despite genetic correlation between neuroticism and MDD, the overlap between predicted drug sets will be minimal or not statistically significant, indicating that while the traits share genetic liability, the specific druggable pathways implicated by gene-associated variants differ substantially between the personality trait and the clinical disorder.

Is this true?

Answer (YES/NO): NO